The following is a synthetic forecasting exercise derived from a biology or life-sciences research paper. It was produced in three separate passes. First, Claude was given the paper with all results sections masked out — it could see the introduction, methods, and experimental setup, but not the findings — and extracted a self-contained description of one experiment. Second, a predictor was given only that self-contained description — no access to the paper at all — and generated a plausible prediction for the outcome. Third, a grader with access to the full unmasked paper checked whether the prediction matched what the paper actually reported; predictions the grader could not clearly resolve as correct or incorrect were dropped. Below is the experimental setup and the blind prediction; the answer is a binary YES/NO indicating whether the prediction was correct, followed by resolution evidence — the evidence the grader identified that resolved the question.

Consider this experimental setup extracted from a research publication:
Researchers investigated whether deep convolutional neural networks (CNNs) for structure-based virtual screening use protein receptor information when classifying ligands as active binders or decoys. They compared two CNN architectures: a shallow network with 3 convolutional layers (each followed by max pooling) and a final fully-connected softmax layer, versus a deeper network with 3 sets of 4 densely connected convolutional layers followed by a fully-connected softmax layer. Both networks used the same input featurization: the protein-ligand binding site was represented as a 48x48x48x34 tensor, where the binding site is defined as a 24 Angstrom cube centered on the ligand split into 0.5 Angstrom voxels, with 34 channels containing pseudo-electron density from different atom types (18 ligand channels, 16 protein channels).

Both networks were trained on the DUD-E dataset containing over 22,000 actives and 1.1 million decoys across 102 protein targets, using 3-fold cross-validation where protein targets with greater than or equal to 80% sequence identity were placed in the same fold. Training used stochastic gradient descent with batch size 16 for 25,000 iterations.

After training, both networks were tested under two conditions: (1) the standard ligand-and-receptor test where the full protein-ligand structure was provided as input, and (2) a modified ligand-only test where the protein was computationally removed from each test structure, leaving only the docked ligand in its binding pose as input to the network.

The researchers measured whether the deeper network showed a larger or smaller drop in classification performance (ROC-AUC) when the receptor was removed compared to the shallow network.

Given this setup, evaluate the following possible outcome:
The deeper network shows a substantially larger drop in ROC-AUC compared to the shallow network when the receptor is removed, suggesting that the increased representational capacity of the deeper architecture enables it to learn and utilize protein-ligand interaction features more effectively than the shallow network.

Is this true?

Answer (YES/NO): YES